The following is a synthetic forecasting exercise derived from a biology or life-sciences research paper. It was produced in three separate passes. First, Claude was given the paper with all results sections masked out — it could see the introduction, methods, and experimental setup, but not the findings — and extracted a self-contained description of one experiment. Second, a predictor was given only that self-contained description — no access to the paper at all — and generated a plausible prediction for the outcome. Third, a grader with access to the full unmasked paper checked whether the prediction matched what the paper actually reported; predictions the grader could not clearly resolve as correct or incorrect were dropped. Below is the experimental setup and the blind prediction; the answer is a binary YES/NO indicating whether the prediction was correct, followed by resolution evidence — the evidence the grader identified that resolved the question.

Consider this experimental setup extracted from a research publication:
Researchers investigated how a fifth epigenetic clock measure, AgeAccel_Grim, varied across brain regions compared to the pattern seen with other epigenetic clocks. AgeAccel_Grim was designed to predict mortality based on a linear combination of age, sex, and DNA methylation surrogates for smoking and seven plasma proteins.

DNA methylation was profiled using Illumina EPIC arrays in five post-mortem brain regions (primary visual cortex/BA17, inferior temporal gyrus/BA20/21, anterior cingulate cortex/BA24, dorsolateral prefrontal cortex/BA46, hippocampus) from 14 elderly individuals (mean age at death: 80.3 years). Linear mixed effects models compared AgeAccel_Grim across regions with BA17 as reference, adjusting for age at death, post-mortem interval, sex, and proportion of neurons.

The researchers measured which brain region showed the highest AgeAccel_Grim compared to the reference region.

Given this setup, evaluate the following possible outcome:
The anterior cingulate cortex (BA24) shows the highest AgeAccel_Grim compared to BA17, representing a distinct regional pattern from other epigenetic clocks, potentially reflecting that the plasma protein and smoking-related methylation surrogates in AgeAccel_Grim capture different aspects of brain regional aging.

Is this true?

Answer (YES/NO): YES